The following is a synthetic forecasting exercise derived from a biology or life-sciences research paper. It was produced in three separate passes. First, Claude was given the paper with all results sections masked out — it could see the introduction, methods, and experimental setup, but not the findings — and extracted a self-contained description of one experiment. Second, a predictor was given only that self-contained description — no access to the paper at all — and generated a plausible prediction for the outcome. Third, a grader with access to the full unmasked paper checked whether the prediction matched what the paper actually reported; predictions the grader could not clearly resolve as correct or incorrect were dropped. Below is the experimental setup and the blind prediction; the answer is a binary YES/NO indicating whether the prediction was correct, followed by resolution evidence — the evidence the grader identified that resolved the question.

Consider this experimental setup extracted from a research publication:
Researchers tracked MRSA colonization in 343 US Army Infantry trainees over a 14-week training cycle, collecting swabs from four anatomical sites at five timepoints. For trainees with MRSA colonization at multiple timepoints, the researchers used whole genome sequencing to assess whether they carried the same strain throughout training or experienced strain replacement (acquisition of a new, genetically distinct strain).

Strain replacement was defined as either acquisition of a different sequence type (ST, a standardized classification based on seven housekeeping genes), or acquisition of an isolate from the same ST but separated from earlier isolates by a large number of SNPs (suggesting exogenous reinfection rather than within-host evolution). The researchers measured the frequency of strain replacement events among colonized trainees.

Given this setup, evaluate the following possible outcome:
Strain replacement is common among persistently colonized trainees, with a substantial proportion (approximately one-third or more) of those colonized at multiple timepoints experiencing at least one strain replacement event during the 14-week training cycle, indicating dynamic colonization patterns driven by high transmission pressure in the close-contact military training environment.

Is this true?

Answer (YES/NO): NO